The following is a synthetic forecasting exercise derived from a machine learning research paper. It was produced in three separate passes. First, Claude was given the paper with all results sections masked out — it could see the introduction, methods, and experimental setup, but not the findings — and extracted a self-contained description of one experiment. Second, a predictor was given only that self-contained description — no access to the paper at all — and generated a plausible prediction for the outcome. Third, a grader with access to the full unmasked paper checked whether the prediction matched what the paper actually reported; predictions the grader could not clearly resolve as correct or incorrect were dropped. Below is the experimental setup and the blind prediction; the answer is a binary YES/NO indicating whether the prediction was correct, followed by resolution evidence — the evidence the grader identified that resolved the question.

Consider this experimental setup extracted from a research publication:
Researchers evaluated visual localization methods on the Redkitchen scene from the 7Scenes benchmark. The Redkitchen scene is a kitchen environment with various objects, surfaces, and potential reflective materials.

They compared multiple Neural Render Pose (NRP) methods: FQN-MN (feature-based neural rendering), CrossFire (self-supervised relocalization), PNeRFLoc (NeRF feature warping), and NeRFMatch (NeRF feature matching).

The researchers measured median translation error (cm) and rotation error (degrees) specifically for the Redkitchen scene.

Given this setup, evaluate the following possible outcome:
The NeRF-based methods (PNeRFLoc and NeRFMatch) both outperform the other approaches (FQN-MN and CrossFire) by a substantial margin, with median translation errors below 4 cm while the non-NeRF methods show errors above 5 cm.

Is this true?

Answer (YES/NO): NO